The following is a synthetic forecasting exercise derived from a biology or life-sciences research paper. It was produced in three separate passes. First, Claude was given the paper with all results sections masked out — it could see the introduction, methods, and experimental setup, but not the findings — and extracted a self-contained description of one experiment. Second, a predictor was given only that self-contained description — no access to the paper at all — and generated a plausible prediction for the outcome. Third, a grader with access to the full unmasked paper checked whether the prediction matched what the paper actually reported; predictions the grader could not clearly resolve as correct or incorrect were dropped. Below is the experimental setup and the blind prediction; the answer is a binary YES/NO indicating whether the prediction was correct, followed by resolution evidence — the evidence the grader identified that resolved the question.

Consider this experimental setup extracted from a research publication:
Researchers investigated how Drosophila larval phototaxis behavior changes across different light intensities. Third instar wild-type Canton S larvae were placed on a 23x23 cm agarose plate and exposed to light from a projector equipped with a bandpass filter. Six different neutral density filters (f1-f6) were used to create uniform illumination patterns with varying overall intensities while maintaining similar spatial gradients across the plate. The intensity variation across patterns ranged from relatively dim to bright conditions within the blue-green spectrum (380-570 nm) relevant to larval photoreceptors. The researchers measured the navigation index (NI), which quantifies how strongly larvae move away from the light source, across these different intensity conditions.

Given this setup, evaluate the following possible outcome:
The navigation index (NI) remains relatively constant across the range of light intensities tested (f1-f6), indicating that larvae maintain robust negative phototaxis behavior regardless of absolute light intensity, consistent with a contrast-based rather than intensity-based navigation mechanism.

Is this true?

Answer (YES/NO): NO